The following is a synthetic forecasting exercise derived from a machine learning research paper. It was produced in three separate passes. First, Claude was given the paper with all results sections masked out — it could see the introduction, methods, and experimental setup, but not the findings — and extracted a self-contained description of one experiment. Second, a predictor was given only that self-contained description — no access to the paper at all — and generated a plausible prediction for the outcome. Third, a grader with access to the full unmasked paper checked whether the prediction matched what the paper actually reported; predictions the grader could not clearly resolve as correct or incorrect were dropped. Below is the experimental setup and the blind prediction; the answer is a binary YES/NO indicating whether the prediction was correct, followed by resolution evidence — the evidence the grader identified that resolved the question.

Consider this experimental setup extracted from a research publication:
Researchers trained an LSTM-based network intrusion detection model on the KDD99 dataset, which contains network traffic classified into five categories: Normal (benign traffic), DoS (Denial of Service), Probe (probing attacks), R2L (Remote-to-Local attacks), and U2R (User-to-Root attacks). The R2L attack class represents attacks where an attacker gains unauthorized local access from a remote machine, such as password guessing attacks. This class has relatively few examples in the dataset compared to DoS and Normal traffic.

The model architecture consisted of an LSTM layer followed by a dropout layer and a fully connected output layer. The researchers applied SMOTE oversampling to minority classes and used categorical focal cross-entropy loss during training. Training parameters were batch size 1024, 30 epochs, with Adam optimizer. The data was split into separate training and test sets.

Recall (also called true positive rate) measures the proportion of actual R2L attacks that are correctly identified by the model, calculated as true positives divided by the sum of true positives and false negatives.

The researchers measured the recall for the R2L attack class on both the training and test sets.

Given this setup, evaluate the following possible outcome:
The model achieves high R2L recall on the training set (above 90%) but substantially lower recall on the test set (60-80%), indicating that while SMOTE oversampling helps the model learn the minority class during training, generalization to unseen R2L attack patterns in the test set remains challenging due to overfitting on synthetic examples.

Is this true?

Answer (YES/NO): NO